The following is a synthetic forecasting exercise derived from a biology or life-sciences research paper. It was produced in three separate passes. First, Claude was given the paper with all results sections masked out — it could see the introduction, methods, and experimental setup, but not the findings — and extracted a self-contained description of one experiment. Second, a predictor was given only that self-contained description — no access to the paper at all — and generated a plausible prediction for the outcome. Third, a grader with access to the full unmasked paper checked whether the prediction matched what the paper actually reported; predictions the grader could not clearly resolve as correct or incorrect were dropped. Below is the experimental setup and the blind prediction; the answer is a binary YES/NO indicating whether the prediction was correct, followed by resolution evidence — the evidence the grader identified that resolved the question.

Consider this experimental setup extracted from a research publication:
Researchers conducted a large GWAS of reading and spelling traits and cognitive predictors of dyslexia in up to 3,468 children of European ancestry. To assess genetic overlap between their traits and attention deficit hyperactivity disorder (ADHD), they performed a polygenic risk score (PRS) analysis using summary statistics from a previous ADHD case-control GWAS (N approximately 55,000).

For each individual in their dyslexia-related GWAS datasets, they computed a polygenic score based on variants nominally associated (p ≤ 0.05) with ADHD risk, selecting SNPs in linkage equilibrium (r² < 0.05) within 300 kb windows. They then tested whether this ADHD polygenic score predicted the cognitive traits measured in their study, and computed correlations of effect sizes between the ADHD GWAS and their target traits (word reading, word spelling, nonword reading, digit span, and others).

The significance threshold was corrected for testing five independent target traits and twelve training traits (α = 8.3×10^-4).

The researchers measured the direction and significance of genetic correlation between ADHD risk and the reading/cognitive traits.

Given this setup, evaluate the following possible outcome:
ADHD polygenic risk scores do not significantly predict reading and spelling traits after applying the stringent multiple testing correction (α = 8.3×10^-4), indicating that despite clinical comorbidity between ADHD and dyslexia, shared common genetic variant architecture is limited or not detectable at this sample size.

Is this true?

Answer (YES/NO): NO